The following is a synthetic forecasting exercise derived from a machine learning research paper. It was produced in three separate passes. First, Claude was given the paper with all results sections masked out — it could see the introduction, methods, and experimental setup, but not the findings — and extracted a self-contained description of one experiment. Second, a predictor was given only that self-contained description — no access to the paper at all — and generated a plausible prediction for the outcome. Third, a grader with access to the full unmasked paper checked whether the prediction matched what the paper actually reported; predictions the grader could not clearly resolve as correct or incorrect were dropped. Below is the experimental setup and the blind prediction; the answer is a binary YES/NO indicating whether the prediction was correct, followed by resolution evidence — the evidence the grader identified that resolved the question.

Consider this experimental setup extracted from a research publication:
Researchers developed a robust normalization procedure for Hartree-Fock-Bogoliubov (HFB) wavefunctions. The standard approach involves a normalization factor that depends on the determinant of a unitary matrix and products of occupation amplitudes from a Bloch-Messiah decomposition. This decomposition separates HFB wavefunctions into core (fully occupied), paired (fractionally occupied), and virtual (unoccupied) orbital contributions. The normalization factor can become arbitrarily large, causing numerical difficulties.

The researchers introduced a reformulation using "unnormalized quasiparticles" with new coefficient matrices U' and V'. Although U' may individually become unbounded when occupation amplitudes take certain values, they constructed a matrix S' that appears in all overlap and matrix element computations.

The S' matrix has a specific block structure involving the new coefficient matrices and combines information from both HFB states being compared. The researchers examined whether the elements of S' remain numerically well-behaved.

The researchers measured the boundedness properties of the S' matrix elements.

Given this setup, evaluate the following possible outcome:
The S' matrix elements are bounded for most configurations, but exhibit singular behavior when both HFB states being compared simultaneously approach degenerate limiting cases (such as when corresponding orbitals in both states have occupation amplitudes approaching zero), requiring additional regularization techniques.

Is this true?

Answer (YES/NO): NO